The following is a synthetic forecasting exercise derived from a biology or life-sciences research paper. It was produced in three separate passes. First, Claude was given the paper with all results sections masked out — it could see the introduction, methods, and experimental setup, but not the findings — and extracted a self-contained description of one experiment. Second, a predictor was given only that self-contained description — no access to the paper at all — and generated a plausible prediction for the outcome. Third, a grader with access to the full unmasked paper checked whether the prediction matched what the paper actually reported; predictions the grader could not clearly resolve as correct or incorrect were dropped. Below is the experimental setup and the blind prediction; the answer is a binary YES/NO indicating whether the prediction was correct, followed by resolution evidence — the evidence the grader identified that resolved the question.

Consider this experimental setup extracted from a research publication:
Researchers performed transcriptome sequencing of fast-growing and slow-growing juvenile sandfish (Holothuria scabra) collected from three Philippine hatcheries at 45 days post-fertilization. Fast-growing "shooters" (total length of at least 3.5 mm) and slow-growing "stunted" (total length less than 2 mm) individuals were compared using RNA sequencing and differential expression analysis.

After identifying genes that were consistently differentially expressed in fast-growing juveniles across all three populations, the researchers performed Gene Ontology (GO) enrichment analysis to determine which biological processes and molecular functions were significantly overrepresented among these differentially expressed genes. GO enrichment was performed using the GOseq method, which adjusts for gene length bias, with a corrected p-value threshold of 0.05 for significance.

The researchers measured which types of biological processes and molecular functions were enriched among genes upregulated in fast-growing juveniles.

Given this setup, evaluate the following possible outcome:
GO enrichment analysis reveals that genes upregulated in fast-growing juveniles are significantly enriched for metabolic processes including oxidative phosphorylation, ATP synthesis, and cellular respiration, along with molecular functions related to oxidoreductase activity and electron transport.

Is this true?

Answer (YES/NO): NO